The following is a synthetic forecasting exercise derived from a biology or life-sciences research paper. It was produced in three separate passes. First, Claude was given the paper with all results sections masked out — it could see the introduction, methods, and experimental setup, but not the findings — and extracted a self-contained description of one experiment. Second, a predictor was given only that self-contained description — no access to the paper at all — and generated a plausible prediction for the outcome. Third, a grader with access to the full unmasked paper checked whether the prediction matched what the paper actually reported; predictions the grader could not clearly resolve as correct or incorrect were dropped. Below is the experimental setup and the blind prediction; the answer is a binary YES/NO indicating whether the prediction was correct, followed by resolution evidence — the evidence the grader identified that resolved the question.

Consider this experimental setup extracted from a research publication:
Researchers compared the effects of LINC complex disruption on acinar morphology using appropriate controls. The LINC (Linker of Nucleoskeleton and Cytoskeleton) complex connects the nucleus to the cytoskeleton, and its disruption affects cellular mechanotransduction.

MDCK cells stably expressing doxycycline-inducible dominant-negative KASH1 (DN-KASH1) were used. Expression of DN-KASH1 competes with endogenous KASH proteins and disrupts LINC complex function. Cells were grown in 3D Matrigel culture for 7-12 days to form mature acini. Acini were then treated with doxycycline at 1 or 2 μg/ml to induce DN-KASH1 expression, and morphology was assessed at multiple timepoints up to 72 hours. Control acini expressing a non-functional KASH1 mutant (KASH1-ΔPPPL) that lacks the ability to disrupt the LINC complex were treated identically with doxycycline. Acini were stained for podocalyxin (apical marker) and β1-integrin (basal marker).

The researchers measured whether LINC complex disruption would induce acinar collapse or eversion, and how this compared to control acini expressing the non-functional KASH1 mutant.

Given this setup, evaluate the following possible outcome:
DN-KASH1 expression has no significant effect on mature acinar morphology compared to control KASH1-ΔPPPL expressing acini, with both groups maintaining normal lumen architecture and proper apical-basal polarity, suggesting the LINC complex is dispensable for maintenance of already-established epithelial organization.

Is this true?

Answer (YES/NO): NO